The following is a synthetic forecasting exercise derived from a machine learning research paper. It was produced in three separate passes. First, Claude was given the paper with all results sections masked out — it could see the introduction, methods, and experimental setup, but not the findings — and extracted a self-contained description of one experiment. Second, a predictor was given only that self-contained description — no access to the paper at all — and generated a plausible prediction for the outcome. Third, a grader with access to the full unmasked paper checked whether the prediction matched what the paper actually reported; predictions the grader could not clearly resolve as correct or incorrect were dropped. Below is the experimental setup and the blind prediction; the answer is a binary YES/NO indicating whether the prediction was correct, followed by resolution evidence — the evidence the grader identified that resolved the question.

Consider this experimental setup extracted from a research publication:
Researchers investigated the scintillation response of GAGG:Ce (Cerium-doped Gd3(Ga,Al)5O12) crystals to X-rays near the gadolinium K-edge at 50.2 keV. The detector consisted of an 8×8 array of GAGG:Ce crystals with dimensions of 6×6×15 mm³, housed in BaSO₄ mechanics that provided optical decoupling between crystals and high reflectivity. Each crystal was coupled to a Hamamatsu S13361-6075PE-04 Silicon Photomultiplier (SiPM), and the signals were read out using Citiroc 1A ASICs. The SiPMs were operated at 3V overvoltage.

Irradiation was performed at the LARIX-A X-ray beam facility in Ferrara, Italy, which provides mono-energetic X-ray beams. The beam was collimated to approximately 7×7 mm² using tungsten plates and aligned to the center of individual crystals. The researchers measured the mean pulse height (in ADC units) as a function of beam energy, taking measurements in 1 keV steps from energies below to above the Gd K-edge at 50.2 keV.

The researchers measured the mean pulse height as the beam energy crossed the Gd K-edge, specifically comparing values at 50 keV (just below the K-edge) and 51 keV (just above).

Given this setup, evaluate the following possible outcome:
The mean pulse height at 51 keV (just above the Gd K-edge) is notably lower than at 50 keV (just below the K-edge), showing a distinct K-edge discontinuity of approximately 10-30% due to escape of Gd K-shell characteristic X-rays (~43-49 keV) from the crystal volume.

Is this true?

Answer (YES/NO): NO